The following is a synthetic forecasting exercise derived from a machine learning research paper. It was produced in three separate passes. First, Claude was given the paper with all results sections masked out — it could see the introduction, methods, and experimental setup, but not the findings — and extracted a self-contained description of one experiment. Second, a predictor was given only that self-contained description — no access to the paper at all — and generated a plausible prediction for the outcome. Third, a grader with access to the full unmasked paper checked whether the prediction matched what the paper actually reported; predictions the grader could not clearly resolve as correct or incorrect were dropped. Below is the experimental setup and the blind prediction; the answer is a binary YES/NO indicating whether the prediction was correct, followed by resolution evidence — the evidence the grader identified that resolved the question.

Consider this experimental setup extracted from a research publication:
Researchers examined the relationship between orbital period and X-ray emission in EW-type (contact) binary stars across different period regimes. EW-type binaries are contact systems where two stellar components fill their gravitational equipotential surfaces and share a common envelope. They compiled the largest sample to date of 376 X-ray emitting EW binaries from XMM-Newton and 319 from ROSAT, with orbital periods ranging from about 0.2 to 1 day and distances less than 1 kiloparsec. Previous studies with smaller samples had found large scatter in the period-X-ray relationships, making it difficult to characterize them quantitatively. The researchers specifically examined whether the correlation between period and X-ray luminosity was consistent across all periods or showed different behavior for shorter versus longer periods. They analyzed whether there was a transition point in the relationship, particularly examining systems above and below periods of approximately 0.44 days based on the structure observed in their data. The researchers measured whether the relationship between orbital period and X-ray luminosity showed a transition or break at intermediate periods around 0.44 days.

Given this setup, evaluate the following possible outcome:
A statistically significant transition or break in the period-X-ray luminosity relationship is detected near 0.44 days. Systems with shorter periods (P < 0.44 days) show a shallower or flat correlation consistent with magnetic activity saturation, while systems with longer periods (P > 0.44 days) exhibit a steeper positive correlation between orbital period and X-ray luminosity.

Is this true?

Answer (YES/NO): NO